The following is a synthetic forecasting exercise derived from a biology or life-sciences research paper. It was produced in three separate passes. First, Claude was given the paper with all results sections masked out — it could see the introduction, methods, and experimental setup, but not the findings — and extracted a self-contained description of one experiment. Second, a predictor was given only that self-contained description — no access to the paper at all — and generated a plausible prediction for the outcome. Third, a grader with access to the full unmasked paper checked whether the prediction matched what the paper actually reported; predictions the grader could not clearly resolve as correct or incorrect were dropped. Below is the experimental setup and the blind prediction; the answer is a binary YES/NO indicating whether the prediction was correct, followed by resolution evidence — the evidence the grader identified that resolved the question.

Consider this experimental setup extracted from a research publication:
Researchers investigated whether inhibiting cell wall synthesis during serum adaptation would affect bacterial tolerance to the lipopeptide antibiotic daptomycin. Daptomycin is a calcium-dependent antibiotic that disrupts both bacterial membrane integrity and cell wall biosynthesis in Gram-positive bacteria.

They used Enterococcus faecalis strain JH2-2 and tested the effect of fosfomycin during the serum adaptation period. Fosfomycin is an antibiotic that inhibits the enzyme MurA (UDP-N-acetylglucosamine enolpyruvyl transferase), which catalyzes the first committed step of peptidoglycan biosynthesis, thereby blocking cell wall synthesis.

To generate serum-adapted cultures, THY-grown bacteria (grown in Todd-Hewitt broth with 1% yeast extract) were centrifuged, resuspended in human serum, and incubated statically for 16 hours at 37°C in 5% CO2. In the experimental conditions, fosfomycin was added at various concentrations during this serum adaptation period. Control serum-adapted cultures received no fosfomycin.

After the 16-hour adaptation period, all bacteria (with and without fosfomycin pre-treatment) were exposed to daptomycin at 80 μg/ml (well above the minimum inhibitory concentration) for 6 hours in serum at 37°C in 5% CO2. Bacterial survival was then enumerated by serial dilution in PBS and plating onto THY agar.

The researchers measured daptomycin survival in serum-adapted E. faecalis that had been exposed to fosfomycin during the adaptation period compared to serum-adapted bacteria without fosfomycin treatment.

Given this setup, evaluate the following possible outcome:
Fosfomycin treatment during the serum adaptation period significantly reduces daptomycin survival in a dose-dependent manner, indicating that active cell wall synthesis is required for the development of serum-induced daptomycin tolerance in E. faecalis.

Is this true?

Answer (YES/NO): YES